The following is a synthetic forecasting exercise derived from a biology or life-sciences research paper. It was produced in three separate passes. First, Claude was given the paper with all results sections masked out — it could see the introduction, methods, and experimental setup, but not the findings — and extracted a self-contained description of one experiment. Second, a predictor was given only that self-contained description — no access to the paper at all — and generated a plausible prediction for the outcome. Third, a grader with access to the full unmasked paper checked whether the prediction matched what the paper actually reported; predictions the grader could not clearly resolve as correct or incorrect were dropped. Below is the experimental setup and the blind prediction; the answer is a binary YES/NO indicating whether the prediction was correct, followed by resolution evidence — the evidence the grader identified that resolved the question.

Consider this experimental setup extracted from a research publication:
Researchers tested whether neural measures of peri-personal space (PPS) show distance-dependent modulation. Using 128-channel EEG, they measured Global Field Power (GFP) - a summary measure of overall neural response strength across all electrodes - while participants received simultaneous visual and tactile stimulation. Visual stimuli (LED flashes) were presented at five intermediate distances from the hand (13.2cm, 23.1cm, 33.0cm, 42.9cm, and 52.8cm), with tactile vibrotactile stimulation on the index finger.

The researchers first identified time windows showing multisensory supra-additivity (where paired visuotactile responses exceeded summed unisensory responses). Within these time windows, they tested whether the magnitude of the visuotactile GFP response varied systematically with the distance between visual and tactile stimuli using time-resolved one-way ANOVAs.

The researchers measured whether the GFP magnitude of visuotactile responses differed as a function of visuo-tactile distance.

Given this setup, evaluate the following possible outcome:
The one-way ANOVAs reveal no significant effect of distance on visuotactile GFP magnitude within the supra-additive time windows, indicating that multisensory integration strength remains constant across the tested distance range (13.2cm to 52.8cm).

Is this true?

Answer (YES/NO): NO